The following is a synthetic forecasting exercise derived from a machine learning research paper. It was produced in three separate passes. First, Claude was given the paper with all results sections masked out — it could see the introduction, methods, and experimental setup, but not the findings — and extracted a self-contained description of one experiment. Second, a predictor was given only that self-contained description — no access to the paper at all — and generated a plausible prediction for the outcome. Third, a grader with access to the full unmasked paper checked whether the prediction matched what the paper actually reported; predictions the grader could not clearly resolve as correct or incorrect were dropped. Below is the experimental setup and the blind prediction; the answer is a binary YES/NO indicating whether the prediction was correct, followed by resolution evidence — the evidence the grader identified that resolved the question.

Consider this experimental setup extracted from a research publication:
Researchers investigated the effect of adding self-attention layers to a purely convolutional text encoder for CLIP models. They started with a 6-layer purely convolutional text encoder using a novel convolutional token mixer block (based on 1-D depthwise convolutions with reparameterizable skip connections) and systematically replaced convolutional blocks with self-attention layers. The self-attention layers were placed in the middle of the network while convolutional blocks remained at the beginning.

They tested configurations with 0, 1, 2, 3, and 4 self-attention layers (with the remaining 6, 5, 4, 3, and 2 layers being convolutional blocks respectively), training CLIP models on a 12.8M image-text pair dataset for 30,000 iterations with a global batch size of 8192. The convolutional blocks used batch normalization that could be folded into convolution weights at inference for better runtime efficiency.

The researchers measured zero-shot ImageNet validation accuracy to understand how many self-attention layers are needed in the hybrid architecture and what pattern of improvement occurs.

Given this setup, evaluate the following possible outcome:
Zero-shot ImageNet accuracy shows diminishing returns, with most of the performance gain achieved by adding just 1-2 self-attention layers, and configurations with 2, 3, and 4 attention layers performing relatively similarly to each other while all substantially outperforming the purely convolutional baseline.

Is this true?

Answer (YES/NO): NO